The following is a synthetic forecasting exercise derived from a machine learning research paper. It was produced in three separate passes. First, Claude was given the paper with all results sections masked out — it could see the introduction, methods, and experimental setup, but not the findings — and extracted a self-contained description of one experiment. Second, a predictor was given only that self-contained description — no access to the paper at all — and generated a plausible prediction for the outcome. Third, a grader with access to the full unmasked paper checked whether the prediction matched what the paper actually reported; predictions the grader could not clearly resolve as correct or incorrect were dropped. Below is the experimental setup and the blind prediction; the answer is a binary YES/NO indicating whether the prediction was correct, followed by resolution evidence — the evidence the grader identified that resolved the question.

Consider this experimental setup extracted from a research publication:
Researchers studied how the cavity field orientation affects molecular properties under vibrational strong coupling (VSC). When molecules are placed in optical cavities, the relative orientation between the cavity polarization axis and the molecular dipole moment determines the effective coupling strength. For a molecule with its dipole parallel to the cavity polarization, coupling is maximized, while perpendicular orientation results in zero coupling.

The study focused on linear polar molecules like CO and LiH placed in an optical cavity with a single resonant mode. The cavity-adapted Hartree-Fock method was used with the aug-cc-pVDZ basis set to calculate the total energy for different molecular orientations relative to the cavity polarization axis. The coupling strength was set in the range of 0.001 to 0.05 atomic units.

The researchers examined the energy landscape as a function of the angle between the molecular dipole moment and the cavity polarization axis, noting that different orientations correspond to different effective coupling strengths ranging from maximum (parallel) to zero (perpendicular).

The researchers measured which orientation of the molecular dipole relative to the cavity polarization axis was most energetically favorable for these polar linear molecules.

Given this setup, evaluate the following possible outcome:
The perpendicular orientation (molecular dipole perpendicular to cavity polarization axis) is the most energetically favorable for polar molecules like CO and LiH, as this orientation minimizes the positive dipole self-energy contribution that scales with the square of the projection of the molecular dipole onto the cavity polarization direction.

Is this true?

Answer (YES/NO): YES